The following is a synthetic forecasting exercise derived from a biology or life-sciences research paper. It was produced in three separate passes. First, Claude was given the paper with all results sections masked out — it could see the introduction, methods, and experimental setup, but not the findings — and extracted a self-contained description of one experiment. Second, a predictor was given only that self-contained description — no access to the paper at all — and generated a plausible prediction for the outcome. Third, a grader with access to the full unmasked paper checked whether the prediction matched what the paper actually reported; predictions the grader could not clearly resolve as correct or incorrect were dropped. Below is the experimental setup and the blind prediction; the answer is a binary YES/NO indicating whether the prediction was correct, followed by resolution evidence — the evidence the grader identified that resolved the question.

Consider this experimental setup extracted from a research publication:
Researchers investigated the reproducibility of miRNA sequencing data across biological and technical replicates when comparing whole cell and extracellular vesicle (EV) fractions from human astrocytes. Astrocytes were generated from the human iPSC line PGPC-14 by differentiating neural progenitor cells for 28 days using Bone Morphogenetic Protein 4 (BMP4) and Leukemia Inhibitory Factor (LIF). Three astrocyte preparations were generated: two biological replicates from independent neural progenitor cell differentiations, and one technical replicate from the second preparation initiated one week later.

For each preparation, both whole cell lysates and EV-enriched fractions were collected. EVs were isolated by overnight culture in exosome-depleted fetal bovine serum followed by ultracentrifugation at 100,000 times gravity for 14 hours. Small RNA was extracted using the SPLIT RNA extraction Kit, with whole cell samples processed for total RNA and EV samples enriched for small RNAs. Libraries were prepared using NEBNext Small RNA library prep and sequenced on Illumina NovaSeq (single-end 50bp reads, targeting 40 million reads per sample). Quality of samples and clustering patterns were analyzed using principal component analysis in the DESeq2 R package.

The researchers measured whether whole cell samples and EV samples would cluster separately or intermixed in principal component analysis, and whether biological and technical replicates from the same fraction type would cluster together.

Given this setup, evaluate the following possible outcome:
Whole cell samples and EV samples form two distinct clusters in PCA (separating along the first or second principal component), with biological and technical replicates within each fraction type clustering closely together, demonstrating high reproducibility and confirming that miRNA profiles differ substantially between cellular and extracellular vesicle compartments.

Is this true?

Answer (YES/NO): YES